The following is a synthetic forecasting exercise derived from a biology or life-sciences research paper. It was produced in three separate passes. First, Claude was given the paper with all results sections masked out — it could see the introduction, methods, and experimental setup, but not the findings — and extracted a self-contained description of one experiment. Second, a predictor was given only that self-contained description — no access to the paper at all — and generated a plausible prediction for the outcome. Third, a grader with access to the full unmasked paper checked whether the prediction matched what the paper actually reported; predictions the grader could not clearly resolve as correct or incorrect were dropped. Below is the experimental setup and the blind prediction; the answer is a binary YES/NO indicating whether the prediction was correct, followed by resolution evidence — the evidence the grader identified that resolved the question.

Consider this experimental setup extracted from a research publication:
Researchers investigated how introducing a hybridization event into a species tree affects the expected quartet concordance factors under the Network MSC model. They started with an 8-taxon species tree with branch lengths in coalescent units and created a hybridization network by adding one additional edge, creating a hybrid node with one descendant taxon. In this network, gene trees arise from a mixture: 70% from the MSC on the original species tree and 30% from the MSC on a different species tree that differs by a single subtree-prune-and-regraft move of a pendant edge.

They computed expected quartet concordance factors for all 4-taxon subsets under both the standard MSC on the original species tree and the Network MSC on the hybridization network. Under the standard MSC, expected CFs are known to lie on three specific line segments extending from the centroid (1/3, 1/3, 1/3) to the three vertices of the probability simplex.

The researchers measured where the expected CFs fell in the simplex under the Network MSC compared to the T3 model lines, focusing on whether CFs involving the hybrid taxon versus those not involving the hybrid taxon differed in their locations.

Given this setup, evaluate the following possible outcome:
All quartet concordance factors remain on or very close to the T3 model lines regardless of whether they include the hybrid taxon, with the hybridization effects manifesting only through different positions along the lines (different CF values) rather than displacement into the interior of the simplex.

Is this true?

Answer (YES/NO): NO